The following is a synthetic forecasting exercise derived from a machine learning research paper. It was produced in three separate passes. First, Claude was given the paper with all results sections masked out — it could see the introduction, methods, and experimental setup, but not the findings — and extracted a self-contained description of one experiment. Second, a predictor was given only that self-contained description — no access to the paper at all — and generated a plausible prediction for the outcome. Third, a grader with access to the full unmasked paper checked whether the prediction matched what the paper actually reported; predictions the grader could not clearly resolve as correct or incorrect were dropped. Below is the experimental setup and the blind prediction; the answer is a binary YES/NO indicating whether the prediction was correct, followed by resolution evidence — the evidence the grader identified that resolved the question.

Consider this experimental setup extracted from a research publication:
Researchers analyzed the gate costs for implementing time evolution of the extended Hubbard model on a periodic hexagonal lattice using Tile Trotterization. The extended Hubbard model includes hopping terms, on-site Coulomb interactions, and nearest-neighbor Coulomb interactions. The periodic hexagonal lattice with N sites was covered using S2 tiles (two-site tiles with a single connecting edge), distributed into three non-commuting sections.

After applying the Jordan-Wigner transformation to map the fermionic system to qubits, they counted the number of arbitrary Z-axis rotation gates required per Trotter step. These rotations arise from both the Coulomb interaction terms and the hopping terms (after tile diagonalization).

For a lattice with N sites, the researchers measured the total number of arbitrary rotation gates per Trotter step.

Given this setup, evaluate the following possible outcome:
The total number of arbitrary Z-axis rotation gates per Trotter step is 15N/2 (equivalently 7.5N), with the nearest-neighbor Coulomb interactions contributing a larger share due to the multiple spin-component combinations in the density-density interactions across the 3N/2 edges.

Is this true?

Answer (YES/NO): NO